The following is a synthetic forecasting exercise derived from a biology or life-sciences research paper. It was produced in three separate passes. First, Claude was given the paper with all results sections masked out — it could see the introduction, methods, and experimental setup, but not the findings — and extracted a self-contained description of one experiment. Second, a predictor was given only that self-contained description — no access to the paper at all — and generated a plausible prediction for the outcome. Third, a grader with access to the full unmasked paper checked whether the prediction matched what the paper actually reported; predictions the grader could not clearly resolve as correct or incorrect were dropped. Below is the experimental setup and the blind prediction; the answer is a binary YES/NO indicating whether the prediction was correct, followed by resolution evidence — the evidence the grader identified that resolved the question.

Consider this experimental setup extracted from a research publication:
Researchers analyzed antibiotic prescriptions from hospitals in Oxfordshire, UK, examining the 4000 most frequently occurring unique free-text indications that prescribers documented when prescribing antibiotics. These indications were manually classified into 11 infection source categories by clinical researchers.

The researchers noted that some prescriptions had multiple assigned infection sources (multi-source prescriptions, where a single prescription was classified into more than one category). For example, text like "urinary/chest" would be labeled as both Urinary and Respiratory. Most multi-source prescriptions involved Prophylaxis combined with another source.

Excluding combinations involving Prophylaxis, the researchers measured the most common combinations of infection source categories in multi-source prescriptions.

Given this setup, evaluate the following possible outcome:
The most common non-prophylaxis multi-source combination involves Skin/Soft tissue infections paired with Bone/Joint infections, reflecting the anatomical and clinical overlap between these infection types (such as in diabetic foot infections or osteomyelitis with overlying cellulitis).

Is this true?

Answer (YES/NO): NO